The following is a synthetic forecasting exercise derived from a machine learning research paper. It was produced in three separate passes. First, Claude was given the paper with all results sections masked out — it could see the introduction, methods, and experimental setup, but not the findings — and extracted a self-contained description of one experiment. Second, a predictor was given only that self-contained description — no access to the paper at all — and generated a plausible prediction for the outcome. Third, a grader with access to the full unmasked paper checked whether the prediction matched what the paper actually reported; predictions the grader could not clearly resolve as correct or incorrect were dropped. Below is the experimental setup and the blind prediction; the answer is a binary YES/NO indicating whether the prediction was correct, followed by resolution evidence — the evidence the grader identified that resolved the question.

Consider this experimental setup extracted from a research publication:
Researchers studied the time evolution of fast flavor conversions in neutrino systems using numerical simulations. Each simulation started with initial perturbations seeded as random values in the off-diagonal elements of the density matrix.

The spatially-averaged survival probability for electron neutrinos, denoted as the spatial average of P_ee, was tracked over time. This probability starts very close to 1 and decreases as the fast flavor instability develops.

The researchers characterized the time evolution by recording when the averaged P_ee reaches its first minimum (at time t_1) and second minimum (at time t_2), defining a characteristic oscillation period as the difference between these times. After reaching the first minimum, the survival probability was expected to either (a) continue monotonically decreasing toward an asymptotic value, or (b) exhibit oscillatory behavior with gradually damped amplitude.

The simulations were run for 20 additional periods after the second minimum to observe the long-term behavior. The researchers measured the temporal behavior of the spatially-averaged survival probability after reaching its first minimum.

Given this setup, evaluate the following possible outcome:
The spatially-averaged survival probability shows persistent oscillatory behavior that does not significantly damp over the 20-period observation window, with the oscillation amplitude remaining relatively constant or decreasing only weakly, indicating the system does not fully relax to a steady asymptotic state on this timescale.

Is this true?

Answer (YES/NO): NO